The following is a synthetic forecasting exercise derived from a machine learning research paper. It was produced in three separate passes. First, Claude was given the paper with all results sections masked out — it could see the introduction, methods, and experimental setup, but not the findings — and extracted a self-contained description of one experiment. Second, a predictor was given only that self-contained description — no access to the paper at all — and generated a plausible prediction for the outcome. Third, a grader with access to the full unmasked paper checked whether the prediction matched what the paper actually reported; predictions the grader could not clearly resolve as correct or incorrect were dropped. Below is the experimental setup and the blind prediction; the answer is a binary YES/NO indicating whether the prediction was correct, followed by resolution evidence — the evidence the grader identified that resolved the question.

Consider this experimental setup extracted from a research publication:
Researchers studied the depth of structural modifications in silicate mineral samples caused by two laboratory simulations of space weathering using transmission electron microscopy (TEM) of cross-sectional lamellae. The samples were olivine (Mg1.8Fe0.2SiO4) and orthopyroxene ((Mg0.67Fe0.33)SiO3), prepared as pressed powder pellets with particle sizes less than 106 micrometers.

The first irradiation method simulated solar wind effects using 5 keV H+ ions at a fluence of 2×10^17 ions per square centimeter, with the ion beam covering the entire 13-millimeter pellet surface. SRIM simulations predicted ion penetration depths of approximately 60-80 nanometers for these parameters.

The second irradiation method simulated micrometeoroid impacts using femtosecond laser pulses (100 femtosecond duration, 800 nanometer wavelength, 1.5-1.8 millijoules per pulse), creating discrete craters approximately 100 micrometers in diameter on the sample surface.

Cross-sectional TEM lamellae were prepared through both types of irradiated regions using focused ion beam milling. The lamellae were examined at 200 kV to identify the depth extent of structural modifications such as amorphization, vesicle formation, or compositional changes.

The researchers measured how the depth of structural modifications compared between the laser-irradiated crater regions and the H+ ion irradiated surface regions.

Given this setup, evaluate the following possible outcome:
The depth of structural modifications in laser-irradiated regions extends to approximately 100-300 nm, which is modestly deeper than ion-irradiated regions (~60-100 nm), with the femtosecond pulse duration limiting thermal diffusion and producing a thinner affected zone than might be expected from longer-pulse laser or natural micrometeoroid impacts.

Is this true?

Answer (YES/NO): NO